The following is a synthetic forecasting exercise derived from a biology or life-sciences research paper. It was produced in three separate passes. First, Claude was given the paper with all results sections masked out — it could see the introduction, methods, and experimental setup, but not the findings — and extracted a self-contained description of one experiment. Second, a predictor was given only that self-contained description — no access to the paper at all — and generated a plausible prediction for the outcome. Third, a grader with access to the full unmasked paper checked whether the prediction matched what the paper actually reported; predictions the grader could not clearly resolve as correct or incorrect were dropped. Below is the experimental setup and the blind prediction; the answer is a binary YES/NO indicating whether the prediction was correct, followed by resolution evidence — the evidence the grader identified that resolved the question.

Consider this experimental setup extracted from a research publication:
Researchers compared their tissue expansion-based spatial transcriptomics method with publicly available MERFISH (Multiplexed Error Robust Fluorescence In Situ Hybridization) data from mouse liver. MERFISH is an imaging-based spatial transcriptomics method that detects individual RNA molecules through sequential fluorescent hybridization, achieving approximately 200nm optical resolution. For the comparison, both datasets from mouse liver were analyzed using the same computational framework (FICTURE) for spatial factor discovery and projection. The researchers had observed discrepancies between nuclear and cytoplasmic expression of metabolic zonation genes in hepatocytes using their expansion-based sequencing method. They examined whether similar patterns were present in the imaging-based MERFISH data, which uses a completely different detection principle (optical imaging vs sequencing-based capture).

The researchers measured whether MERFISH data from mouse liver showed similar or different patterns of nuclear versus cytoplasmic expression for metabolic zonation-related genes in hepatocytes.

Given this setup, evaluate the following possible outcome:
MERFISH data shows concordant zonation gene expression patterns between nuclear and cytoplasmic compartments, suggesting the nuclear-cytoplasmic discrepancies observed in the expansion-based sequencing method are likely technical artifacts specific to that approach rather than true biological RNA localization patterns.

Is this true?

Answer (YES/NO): NO